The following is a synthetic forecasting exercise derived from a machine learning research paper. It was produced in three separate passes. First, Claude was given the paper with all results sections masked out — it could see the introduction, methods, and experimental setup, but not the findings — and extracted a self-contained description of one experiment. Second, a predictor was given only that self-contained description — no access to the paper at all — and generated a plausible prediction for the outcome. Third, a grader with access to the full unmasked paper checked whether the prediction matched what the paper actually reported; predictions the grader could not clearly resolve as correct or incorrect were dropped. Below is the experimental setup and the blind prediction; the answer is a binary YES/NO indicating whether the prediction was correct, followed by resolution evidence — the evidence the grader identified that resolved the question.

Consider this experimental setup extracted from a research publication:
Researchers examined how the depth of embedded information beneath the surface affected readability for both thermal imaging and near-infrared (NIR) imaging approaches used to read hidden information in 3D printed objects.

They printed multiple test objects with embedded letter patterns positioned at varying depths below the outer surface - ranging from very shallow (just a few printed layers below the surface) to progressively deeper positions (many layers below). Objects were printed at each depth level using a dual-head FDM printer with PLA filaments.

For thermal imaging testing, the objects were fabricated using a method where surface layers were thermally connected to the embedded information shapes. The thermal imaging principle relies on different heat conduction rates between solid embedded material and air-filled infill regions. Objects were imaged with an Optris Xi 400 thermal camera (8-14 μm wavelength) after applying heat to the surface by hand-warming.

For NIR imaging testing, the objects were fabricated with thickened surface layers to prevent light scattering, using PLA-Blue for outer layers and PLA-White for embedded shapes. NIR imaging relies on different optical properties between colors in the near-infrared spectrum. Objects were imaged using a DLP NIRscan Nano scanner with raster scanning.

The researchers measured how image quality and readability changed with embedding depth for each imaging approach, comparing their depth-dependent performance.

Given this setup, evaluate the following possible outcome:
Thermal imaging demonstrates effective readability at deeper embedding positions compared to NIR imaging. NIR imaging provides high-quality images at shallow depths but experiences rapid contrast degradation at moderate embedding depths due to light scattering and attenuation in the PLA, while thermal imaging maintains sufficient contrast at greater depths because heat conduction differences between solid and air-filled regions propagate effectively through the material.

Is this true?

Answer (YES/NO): NO